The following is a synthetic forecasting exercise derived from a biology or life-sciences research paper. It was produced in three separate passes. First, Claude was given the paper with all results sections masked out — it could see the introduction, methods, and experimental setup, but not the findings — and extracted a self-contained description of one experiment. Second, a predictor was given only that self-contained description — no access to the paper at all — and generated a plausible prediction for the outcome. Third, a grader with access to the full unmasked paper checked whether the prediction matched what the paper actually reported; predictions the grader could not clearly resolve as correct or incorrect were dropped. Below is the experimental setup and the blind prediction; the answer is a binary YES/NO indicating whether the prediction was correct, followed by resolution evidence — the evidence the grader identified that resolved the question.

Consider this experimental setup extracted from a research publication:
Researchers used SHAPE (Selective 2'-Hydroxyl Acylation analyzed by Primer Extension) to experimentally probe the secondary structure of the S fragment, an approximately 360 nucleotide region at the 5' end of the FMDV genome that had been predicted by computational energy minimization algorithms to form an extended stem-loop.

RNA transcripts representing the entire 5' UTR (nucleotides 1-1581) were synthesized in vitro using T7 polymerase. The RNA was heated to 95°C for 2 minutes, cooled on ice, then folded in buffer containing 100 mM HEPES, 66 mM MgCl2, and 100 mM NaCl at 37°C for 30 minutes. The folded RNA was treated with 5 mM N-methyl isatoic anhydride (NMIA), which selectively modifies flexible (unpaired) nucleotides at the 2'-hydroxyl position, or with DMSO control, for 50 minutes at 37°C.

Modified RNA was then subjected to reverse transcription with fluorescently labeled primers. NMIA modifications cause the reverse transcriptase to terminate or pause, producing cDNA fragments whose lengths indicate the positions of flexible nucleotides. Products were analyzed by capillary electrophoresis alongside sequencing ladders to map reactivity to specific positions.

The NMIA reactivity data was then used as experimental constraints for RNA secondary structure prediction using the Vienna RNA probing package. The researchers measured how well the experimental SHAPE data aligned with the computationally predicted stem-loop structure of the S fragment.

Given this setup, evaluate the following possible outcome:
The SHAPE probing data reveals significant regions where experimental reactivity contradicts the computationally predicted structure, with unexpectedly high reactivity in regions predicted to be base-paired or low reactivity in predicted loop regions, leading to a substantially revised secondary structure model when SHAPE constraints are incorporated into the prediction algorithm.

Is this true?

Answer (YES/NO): NO